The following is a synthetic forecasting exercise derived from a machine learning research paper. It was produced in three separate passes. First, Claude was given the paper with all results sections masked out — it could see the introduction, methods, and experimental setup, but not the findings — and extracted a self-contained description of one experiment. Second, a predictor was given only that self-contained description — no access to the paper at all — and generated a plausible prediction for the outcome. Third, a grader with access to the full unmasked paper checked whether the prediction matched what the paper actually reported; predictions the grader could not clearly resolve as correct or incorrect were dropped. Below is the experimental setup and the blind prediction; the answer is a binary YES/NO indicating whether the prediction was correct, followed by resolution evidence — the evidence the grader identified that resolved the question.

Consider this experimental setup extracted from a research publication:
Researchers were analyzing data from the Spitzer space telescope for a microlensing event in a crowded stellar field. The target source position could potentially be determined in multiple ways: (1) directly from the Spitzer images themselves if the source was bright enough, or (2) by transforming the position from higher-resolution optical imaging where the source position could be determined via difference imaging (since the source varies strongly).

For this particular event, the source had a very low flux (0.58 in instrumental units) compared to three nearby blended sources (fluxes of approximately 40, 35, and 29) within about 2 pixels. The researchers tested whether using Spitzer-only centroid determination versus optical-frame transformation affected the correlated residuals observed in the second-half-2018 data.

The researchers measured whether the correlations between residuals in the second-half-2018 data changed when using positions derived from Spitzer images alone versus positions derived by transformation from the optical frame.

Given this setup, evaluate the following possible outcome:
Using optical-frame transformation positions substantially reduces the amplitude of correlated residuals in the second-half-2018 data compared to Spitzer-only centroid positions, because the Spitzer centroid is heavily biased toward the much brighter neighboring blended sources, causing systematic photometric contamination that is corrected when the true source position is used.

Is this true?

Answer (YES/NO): NO